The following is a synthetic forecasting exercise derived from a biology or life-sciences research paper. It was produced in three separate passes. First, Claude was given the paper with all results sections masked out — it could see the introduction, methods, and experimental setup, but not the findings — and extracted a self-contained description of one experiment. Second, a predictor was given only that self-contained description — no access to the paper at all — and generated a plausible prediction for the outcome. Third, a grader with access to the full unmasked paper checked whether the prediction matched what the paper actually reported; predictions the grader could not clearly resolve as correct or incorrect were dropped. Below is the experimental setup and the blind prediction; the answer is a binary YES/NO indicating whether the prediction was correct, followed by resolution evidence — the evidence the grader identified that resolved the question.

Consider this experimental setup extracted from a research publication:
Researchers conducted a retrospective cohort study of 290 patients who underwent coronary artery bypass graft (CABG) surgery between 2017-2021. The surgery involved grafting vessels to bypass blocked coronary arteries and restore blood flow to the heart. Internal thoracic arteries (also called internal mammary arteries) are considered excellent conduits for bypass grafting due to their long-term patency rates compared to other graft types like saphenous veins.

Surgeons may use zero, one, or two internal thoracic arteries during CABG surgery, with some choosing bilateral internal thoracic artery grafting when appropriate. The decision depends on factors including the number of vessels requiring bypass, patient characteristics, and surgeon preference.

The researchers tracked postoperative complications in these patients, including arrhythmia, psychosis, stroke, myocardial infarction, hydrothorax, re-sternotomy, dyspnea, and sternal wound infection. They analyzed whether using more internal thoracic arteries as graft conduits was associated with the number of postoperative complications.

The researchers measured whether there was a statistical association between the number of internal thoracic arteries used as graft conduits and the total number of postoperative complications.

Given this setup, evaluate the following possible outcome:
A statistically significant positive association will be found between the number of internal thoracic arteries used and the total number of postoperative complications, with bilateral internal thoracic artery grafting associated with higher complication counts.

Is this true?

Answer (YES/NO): NO